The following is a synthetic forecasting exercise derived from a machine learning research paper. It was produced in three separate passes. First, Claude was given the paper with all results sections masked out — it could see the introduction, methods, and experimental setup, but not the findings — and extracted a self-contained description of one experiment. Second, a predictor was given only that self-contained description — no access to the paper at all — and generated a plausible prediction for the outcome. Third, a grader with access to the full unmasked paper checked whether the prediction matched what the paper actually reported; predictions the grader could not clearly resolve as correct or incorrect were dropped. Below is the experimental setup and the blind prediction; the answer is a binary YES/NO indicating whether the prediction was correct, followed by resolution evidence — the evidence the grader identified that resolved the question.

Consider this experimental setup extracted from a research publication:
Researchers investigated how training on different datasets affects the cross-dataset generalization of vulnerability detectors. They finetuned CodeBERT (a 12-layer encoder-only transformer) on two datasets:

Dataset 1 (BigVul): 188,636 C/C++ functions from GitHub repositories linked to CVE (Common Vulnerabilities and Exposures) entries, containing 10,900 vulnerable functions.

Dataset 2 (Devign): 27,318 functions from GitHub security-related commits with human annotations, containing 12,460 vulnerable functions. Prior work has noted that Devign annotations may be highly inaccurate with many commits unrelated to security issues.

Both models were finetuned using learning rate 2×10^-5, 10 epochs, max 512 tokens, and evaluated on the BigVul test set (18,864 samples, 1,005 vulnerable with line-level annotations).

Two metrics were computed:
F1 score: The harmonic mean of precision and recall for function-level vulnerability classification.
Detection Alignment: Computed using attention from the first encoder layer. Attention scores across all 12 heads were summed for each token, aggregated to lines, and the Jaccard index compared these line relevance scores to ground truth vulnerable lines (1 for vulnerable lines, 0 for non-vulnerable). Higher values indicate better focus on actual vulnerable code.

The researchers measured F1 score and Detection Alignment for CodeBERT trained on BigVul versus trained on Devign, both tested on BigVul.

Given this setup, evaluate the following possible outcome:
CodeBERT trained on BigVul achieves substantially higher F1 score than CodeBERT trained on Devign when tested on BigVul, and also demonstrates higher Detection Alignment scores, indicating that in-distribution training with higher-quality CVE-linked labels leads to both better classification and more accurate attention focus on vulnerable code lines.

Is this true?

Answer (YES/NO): NO